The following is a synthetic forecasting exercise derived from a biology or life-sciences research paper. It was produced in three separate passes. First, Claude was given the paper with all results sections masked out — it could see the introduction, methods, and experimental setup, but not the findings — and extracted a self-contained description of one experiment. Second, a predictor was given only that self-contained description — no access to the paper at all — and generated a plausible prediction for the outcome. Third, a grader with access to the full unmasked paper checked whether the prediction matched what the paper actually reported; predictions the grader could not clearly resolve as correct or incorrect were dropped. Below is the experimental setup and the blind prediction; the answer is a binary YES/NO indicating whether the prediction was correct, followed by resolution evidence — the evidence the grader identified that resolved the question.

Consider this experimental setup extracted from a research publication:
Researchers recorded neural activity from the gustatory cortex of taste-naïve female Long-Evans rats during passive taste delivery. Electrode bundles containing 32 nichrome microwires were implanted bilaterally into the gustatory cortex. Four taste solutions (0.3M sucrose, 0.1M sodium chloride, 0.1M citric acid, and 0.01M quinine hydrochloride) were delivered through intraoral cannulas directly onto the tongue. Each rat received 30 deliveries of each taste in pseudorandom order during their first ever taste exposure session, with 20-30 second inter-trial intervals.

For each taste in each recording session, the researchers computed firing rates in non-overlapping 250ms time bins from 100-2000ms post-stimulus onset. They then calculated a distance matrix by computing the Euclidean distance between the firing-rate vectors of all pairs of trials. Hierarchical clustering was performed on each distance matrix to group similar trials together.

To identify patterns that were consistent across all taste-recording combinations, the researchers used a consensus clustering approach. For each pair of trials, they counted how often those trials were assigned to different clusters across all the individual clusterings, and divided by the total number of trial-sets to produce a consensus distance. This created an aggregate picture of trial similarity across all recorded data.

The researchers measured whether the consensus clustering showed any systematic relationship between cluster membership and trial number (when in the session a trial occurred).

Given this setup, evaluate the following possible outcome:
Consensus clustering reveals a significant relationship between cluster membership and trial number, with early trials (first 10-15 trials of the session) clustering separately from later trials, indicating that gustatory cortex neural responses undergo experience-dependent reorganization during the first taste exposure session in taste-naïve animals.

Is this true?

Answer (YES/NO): YES